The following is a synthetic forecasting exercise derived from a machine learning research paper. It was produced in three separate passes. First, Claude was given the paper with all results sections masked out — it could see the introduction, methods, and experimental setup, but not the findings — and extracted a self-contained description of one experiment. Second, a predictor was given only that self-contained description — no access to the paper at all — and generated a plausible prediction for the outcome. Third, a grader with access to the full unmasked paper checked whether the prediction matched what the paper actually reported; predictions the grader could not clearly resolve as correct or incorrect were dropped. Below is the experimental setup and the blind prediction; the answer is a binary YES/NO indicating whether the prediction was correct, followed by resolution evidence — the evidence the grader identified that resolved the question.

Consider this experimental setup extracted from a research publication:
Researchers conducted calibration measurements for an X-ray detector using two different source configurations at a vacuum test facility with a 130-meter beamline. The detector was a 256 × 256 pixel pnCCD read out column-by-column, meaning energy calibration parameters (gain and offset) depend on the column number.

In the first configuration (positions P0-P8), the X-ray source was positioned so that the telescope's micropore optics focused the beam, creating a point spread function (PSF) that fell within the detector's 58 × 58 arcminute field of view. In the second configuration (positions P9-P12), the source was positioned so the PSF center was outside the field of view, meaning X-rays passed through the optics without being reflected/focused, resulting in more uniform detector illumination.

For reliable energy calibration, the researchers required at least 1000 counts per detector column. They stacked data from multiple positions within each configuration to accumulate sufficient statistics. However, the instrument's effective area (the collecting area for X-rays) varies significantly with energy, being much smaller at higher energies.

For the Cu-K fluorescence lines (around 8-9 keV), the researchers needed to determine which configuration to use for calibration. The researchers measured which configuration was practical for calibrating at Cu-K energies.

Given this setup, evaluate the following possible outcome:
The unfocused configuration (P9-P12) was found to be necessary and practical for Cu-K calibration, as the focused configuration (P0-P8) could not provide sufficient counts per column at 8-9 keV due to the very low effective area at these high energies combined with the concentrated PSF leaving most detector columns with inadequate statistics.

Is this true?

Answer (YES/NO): NO